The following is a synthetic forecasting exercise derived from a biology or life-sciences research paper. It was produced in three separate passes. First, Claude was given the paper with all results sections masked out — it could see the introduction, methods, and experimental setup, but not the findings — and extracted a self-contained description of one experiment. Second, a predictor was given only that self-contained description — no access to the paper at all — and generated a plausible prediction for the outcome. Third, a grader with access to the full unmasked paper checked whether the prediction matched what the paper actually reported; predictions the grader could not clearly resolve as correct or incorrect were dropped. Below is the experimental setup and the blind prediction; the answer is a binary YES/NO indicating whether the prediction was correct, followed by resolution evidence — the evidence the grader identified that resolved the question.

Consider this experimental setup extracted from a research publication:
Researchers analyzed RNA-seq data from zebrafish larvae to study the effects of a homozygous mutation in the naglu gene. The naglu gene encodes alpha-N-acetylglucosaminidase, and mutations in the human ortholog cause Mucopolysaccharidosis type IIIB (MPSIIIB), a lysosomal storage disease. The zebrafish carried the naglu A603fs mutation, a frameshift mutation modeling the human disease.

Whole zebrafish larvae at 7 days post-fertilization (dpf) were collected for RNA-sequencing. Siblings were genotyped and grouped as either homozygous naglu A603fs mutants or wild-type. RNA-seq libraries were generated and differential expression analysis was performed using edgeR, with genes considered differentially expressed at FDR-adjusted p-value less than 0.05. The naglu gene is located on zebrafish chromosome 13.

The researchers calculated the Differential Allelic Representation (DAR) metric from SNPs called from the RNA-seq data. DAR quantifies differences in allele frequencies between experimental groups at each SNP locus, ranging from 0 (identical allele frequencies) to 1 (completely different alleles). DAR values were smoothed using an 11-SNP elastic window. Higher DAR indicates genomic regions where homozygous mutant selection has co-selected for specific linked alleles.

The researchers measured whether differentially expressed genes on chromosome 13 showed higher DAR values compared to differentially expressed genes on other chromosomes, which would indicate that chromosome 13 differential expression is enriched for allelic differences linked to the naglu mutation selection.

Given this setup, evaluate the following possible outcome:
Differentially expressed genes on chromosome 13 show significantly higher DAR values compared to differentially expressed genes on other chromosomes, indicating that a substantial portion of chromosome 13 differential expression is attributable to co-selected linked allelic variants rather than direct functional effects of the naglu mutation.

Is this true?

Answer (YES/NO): YES